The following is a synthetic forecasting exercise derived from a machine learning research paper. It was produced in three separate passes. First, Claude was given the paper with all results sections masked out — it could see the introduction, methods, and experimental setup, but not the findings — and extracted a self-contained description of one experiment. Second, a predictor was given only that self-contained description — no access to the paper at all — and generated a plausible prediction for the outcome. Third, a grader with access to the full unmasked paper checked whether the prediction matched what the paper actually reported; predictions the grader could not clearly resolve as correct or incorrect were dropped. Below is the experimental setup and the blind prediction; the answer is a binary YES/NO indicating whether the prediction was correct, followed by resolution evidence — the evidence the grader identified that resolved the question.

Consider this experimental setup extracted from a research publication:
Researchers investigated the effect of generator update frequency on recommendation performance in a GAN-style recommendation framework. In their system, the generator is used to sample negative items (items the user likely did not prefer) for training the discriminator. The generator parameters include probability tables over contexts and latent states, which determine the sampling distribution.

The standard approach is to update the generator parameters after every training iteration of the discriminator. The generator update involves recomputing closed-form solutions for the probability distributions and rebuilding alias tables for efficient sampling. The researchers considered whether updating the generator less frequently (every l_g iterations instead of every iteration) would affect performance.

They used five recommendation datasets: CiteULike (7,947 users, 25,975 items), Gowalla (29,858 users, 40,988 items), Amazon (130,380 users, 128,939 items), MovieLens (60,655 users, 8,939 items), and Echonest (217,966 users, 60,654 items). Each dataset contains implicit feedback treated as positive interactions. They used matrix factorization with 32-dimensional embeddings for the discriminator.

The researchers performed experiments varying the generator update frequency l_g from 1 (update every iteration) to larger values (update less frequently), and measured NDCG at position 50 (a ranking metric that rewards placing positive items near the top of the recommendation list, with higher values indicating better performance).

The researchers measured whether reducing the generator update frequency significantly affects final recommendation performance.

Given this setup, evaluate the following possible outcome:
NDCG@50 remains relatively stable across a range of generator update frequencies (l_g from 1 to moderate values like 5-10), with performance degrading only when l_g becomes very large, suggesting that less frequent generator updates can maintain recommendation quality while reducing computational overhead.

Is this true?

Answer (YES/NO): YES